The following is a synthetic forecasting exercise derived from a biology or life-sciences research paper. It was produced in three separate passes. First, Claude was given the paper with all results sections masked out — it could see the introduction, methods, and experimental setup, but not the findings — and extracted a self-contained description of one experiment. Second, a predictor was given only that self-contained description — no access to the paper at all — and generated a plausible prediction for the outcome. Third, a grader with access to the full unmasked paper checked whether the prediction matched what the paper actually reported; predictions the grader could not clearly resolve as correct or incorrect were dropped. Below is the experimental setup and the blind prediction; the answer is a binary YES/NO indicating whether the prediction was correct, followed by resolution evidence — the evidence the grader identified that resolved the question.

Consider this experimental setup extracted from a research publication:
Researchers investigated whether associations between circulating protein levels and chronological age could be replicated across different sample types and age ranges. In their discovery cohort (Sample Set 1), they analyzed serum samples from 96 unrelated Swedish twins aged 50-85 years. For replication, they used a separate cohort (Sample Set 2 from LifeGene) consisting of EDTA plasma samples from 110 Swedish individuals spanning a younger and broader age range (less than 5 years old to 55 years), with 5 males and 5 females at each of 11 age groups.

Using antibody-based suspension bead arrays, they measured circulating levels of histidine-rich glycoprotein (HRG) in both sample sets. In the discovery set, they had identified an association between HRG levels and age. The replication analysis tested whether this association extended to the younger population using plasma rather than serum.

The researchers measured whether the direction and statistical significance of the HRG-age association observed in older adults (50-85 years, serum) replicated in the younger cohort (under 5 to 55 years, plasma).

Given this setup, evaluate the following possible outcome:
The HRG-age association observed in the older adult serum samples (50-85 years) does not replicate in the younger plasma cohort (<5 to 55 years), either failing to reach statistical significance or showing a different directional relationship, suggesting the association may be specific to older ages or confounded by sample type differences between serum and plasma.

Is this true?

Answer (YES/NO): NO